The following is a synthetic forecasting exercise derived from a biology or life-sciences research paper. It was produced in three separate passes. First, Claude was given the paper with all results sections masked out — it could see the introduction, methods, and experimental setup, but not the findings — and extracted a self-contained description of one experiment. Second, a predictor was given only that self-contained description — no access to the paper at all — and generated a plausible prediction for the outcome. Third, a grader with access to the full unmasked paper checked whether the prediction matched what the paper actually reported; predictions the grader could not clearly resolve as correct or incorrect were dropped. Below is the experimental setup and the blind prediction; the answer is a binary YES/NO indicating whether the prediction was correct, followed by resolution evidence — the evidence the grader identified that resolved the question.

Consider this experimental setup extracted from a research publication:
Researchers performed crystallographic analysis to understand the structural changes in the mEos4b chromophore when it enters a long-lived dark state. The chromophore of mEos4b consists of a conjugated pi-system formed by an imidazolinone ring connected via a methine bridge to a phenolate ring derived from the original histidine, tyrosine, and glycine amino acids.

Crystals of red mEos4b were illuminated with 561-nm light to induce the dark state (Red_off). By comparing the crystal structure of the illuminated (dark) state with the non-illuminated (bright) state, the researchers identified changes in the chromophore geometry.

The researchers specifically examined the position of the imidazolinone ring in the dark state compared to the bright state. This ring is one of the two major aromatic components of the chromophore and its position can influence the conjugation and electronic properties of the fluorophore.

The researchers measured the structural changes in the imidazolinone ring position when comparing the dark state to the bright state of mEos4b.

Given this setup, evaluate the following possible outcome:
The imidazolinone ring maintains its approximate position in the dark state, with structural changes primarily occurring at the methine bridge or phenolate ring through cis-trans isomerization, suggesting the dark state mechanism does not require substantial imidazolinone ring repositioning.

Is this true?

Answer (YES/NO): NO